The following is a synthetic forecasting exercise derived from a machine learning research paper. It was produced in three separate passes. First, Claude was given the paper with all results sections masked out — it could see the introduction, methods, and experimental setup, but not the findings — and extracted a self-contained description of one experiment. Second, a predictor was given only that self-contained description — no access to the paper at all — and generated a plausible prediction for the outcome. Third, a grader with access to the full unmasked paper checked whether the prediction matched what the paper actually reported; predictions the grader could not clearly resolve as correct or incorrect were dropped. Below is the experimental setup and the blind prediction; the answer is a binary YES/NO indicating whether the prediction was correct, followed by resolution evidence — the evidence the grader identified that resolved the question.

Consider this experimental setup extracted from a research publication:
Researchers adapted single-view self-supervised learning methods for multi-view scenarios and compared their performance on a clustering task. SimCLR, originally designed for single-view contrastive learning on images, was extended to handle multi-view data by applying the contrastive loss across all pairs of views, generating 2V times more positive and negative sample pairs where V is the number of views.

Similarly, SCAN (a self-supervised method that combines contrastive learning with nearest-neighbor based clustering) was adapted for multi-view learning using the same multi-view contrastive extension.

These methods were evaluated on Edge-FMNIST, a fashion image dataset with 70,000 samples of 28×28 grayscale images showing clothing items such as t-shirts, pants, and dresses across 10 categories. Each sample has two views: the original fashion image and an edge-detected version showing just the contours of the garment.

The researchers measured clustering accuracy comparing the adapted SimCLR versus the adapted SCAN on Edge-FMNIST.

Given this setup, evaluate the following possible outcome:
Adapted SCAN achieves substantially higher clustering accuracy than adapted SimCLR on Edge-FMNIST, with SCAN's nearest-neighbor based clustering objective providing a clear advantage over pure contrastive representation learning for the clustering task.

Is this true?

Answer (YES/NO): YES